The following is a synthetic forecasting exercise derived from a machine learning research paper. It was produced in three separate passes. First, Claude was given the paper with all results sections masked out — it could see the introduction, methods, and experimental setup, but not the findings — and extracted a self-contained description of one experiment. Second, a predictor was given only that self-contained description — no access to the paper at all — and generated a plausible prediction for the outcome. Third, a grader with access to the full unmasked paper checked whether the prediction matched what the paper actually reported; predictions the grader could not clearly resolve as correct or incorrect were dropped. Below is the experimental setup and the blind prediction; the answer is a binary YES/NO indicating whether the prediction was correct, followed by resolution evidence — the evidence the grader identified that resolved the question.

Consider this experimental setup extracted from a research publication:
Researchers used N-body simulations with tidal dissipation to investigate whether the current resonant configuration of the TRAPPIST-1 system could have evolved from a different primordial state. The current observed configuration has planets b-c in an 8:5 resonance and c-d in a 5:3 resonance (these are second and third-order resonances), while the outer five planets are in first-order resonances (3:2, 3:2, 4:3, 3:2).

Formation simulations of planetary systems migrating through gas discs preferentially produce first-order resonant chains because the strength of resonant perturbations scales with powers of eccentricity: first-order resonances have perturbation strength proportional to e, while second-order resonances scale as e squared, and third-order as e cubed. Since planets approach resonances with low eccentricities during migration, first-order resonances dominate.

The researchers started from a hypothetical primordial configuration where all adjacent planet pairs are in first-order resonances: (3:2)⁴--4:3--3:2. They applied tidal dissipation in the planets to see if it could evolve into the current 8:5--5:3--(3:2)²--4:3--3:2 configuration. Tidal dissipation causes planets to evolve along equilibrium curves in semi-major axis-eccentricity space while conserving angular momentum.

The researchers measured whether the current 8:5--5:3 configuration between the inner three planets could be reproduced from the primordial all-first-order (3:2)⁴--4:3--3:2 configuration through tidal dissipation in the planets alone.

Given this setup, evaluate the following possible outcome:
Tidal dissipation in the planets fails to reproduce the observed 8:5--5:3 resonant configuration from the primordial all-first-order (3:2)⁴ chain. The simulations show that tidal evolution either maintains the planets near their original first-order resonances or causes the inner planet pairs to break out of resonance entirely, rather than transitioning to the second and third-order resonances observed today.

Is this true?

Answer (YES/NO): YES